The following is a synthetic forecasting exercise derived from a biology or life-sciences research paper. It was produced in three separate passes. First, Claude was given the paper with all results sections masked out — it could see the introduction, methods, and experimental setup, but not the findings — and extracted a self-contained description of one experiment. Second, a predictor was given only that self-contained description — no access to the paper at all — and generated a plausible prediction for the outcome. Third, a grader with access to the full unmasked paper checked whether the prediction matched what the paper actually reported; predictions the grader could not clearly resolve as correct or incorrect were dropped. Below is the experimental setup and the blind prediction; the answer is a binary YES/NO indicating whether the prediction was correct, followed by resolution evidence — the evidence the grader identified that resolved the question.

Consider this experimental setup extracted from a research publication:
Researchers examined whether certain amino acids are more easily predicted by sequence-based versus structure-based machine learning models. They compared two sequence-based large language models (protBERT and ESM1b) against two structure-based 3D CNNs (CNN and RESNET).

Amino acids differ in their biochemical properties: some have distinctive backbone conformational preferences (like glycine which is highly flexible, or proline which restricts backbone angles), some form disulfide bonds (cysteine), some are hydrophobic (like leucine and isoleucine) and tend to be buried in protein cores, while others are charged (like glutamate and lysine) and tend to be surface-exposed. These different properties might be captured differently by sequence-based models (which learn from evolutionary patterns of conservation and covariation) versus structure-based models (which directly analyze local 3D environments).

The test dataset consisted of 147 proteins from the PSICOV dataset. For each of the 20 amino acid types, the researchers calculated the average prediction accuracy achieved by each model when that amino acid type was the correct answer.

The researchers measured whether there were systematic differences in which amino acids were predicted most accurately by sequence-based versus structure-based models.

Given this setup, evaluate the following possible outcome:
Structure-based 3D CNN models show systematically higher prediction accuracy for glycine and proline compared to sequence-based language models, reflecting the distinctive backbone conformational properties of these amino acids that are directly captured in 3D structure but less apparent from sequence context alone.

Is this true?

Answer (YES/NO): YES